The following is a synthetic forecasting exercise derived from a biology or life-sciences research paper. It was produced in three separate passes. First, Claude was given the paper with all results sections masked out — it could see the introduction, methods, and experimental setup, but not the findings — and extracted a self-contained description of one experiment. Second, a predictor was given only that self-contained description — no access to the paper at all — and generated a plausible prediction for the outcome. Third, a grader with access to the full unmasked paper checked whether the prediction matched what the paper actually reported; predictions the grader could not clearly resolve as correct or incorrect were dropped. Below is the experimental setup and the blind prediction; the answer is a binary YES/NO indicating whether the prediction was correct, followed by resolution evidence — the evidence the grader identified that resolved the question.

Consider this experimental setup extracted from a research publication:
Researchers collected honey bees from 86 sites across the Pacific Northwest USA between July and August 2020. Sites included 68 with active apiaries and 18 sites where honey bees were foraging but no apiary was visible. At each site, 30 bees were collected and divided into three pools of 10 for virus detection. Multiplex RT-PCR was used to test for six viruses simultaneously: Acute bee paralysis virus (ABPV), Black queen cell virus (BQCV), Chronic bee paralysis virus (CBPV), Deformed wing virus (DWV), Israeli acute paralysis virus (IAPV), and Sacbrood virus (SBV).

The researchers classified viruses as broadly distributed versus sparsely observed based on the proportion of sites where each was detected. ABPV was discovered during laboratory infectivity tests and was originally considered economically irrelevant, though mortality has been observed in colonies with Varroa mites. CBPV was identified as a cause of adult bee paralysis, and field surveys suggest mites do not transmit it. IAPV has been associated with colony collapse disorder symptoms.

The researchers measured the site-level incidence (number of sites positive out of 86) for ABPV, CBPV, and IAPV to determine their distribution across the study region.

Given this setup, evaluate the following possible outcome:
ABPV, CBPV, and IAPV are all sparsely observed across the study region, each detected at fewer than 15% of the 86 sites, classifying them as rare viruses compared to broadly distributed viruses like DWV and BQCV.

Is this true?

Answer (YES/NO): YES